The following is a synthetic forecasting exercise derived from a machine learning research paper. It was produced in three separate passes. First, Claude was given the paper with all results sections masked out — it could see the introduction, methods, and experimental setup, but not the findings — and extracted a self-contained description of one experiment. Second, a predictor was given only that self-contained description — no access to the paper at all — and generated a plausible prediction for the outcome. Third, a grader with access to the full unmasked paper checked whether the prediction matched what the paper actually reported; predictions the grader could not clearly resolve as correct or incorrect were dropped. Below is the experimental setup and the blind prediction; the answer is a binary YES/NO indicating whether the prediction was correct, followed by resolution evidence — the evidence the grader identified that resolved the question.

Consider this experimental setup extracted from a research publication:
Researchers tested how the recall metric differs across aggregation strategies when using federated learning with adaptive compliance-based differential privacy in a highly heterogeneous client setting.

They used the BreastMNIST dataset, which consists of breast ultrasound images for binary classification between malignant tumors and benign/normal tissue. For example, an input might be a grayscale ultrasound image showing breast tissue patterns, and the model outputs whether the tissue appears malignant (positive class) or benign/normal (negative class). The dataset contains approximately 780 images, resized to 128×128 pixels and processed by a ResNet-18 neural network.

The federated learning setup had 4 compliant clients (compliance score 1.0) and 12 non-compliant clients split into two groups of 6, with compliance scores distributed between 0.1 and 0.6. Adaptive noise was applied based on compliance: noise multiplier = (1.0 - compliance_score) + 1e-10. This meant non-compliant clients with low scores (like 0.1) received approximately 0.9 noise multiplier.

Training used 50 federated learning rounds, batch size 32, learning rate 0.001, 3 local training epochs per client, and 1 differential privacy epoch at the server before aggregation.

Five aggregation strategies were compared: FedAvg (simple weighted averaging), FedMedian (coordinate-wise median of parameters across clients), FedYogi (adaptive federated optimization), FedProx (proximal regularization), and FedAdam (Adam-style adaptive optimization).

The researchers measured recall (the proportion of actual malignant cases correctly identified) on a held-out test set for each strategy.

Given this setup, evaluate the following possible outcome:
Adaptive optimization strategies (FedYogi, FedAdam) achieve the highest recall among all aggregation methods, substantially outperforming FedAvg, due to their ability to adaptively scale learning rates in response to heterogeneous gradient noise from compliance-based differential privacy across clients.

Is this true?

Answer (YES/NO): NO